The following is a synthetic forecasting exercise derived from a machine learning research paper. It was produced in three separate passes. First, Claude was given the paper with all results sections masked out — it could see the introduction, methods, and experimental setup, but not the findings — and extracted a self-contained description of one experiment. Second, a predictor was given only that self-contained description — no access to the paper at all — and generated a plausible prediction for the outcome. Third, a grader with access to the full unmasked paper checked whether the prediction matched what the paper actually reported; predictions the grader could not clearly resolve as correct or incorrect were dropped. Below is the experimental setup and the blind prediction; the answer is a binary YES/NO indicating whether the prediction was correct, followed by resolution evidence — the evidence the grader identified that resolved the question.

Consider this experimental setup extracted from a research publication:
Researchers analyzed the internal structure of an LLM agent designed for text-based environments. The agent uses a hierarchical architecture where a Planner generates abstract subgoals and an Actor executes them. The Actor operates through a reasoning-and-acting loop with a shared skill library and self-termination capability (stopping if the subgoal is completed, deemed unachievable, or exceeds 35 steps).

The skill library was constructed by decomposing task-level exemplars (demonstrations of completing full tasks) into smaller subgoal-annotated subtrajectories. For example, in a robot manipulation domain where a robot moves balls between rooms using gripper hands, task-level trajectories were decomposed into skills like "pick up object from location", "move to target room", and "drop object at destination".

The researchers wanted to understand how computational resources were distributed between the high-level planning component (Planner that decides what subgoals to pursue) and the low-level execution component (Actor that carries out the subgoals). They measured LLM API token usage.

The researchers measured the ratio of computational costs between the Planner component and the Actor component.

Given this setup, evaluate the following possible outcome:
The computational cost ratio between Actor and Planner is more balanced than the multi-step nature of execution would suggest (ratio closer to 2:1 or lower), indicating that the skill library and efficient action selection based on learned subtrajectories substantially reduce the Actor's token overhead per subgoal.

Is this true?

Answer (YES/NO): NO